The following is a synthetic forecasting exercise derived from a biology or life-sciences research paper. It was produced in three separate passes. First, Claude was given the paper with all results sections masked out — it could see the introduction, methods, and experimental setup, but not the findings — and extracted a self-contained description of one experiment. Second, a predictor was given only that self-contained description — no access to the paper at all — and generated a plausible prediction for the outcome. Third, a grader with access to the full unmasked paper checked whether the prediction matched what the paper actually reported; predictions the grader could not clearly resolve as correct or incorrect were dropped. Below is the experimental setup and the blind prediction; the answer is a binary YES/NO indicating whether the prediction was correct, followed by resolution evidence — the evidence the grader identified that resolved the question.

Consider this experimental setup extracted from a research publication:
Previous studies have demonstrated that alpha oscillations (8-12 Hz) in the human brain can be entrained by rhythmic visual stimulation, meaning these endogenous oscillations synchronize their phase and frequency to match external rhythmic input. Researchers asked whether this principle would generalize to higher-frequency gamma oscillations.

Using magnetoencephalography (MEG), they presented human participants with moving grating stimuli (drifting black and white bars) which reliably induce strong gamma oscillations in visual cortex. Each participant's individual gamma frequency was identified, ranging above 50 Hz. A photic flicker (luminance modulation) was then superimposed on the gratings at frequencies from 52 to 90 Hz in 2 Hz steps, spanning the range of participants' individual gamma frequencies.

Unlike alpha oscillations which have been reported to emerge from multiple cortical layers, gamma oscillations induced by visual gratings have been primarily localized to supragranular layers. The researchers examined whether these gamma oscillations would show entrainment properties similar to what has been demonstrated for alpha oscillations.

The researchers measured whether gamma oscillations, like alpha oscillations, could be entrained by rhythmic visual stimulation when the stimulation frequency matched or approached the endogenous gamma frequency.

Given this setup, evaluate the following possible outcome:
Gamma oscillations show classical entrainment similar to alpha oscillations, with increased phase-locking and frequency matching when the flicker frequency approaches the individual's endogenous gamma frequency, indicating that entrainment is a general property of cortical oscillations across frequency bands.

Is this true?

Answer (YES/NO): NO